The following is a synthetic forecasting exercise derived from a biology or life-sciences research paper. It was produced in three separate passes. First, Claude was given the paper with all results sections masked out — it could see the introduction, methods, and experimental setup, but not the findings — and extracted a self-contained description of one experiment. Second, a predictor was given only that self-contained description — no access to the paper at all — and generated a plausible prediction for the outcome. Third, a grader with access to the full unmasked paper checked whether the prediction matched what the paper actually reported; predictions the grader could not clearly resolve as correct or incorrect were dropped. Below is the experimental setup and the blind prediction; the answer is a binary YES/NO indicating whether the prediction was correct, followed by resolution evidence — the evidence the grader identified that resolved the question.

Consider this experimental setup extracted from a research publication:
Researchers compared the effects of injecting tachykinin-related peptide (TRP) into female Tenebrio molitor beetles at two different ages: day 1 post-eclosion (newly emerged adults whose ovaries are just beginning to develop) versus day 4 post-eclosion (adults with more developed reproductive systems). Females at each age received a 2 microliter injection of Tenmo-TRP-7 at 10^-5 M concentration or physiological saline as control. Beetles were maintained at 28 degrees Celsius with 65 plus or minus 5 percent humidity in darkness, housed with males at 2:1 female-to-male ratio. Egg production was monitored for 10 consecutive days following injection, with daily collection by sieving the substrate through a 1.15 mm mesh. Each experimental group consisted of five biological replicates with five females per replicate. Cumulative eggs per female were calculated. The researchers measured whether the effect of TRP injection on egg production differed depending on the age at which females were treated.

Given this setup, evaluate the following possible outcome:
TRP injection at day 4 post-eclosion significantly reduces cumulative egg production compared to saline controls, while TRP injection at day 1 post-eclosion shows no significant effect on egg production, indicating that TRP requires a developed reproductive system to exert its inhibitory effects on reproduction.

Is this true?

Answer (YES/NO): NO